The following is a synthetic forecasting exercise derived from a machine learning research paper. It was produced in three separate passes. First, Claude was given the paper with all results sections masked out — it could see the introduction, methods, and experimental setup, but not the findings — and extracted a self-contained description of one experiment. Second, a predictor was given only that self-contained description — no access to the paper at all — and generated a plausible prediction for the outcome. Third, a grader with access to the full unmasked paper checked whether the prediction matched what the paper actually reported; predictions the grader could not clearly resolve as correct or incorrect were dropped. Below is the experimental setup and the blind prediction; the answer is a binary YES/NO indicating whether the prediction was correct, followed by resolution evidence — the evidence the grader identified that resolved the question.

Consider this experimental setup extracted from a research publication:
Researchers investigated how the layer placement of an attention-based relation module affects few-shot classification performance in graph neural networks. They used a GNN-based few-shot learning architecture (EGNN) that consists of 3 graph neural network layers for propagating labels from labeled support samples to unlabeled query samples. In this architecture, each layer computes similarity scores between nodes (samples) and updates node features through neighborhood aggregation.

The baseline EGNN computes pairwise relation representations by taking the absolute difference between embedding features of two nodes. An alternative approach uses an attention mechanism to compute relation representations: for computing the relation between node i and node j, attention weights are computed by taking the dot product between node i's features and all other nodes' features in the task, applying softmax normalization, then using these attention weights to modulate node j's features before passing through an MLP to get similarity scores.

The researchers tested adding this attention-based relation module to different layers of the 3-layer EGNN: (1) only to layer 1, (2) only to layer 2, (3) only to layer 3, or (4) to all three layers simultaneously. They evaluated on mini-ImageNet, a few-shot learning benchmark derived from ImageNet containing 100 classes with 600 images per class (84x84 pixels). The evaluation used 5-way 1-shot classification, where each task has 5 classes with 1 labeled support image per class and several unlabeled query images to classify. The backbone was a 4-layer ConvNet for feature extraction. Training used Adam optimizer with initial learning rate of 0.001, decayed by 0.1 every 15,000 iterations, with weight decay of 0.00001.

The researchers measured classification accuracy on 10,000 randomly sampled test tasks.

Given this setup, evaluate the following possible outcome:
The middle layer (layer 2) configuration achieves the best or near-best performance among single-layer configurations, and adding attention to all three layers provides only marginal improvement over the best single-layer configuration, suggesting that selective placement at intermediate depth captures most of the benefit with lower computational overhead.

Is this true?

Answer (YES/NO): NO